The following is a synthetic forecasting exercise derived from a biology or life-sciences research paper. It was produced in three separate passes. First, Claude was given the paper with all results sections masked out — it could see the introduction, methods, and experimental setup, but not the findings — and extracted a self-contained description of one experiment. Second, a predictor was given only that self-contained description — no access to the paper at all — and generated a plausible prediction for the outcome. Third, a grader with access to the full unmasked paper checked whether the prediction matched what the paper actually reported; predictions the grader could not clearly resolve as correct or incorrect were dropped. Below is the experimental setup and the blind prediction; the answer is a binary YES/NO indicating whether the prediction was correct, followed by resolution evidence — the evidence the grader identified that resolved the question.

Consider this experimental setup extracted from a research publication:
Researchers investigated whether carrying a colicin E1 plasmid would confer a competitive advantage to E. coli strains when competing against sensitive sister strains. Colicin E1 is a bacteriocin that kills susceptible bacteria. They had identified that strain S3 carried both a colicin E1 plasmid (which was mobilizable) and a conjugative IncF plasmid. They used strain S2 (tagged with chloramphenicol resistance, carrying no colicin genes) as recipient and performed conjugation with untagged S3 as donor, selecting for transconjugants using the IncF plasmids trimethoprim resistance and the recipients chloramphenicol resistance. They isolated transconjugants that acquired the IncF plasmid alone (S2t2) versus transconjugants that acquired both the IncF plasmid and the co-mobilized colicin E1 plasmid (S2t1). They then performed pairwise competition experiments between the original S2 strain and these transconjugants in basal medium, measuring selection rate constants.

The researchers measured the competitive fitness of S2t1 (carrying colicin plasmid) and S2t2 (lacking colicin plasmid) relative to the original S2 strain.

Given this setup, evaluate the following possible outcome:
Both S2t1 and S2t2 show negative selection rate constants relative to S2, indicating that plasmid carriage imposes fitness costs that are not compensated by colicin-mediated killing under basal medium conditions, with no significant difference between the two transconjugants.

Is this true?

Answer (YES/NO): NO